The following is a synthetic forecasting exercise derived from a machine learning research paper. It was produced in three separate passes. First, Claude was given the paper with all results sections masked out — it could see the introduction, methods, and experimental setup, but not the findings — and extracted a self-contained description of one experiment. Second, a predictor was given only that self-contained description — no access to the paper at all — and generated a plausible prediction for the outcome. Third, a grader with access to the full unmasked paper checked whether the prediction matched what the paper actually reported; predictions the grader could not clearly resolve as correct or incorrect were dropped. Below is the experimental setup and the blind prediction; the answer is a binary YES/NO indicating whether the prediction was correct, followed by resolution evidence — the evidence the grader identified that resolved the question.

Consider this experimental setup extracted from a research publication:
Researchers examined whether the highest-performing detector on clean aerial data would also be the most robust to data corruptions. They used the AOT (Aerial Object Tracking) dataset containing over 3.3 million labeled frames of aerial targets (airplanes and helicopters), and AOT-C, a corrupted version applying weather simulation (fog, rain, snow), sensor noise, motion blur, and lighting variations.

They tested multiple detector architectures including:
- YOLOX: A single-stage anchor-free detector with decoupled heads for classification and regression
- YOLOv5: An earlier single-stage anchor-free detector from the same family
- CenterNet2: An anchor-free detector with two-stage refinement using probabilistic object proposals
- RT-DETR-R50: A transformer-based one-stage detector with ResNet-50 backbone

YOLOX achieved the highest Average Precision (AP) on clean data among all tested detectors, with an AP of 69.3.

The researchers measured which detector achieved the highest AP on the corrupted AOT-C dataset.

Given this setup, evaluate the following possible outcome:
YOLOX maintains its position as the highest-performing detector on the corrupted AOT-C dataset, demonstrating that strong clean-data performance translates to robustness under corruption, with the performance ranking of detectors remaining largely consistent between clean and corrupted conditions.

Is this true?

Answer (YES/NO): NO